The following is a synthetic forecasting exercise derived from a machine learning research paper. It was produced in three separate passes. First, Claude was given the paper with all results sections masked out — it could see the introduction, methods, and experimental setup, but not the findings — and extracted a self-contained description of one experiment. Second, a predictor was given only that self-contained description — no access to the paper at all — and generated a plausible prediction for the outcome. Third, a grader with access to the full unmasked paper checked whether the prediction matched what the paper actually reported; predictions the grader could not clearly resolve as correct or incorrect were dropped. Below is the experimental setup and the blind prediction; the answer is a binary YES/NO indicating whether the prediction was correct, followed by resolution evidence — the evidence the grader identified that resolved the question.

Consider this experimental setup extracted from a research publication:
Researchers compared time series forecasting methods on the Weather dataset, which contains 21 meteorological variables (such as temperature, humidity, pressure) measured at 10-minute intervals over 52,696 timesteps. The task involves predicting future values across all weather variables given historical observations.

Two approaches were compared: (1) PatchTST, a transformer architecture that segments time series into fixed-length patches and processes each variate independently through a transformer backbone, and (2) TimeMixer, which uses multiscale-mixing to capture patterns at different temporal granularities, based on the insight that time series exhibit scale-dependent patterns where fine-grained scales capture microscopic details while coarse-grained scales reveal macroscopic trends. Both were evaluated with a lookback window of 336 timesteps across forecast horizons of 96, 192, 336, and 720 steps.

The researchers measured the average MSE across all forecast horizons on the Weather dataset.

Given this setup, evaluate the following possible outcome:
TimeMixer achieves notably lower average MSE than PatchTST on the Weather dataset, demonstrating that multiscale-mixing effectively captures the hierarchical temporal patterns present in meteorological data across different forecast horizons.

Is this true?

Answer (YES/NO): NO